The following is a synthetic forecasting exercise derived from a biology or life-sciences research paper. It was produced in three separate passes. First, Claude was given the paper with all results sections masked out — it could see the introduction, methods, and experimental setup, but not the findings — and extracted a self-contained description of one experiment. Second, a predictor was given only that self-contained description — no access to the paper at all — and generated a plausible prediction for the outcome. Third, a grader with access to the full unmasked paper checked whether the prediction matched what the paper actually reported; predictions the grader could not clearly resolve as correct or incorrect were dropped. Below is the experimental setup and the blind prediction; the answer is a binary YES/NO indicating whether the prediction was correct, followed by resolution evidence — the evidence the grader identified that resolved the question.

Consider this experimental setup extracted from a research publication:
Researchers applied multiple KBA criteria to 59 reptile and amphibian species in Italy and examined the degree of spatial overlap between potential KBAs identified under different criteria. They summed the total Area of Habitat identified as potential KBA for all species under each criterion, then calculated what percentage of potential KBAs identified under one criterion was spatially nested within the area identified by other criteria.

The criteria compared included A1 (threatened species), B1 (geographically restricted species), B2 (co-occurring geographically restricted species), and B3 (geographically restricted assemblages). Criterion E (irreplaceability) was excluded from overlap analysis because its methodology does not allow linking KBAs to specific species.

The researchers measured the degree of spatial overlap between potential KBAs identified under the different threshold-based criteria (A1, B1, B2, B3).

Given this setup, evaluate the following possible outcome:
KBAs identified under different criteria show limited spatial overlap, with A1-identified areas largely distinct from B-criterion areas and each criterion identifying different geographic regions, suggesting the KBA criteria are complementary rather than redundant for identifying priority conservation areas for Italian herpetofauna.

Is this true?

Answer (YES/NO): NO